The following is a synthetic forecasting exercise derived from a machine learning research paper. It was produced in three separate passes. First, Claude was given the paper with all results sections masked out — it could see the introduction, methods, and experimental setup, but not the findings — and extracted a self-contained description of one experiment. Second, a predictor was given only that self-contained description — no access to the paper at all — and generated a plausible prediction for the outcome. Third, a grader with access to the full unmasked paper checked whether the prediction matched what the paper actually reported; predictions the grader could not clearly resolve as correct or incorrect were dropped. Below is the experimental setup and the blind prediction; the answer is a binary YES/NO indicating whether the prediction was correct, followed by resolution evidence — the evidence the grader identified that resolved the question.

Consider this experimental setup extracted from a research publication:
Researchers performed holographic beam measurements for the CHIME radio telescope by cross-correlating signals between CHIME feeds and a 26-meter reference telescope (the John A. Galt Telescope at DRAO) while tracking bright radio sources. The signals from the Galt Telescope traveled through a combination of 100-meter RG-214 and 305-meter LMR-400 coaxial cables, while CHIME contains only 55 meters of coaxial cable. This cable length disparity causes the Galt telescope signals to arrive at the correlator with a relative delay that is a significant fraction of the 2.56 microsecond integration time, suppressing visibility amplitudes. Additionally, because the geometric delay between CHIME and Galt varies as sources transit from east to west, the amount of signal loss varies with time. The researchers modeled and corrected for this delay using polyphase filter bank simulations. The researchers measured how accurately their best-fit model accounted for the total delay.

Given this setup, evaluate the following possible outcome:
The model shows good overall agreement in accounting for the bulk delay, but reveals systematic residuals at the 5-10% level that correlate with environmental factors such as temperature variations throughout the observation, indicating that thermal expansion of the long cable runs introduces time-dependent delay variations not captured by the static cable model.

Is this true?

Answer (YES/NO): NO